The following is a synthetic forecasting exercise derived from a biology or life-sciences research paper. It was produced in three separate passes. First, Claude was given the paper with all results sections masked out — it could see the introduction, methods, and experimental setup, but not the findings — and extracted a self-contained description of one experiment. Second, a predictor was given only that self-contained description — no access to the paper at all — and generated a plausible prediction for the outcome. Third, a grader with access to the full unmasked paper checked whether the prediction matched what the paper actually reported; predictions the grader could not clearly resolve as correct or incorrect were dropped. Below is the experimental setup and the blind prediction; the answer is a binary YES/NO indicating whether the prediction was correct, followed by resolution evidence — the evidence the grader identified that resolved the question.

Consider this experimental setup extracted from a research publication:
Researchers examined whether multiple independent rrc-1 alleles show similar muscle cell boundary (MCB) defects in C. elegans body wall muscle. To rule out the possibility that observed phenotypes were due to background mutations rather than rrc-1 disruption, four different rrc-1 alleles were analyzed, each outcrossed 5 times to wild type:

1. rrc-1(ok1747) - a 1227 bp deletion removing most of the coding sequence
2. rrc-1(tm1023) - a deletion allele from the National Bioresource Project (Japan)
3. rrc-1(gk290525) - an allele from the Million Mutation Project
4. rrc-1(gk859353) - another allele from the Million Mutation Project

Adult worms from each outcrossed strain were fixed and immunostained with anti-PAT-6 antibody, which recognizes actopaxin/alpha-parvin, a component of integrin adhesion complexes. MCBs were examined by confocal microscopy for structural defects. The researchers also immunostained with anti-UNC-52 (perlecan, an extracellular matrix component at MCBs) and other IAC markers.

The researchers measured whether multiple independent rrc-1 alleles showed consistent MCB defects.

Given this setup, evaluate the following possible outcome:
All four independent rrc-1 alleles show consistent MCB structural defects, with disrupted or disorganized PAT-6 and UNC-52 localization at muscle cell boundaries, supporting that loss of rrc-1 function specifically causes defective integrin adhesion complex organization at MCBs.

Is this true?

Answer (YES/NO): NO